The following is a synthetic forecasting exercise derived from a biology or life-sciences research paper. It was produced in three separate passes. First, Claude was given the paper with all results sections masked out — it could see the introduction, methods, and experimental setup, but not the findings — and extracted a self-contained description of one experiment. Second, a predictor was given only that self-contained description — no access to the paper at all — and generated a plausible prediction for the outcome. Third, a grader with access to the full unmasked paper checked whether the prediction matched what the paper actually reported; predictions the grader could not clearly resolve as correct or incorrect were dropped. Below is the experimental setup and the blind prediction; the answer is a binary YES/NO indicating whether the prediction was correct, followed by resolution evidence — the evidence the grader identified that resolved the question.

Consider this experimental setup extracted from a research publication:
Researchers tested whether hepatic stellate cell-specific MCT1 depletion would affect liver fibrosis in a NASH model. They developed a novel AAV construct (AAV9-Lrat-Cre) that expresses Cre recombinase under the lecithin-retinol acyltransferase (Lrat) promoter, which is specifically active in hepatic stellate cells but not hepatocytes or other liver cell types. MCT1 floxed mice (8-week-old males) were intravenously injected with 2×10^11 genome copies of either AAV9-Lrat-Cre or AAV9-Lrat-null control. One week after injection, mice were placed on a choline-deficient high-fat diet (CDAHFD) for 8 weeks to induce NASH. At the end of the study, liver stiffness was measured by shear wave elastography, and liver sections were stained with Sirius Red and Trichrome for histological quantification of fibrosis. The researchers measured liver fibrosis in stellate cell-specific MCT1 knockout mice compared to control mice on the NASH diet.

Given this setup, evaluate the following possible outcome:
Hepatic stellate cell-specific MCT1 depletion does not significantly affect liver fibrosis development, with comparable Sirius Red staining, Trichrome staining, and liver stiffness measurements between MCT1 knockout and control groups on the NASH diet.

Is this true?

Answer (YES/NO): NO